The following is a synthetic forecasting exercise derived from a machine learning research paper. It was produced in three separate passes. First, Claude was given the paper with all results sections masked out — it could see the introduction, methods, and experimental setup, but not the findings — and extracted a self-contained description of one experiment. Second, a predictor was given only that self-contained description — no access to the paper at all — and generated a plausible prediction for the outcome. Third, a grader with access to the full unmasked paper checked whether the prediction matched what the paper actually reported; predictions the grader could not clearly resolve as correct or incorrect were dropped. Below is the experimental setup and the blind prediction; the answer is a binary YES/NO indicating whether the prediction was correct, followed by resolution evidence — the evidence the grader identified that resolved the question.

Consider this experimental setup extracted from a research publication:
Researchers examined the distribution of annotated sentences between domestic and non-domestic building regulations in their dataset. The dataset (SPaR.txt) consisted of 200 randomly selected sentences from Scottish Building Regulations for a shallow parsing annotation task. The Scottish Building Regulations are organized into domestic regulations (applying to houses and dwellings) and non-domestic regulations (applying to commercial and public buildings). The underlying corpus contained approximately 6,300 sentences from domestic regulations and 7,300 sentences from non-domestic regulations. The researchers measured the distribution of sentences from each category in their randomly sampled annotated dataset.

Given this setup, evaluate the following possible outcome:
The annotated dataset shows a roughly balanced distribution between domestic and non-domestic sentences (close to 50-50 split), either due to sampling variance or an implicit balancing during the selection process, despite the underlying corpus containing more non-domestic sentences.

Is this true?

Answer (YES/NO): YES